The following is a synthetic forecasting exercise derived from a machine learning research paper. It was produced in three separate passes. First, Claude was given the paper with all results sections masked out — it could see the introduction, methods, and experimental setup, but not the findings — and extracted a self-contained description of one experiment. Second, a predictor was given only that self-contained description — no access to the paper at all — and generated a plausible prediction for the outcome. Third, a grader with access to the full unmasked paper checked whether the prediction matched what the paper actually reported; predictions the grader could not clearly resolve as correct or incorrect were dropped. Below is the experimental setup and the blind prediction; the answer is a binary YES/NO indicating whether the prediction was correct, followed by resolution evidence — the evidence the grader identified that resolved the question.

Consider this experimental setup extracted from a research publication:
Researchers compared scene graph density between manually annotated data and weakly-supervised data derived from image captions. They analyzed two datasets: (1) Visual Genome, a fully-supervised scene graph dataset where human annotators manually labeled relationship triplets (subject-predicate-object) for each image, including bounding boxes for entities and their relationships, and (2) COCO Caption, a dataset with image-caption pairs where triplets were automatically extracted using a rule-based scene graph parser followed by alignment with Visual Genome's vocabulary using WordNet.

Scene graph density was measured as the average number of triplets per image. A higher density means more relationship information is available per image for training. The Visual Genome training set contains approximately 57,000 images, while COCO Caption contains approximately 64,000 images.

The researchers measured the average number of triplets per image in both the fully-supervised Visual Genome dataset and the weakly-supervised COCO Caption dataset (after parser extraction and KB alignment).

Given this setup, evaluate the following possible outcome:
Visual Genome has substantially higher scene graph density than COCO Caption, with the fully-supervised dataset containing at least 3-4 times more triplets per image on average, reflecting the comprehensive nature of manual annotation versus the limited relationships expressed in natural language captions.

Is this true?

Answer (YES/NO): NO